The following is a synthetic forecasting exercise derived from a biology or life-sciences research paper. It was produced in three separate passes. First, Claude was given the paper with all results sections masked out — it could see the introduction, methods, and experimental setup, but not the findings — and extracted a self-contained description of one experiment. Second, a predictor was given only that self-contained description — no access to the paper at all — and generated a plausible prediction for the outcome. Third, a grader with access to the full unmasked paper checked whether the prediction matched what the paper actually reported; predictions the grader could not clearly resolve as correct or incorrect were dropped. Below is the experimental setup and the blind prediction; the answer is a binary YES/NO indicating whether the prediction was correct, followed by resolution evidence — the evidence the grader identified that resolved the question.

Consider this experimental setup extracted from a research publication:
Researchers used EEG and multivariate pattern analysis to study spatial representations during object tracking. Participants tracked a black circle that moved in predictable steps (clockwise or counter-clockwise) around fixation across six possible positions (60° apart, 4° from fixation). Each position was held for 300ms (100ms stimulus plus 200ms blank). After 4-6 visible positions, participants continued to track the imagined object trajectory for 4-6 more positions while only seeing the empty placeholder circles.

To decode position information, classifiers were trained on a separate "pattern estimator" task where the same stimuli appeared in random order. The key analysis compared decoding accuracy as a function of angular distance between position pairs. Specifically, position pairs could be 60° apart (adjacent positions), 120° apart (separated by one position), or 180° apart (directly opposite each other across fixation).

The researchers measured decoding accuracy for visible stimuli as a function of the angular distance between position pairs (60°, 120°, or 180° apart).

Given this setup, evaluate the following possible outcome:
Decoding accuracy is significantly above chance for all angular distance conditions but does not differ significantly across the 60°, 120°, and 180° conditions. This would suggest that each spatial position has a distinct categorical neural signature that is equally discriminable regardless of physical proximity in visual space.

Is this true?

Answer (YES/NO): NO